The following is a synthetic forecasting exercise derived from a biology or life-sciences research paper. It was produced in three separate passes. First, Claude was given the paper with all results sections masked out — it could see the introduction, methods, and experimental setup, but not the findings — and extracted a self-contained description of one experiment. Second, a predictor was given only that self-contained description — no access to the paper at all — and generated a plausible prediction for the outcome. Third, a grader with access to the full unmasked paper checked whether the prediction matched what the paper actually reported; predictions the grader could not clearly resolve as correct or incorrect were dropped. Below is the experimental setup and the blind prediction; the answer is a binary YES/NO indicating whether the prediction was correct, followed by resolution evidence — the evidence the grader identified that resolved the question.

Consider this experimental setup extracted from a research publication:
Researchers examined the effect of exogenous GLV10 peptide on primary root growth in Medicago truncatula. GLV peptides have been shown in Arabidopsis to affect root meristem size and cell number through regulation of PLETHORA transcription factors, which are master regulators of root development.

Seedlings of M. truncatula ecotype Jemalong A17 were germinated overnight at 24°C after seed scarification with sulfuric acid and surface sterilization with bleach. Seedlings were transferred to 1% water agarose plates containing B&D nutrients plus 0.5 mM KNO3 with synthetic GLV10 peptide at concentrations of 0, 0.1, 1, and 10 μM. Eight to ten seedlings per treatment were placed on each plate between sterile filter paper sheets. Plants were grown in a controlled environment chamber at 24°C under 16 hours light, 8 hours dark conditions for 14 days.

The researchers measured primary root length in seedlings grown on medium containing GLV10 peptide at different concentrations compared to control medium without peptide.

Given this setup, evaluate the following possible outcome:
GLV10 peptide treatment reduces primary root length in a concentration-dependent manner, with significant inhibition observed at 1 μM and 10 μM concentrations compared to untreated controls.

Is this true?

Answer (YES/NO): NO